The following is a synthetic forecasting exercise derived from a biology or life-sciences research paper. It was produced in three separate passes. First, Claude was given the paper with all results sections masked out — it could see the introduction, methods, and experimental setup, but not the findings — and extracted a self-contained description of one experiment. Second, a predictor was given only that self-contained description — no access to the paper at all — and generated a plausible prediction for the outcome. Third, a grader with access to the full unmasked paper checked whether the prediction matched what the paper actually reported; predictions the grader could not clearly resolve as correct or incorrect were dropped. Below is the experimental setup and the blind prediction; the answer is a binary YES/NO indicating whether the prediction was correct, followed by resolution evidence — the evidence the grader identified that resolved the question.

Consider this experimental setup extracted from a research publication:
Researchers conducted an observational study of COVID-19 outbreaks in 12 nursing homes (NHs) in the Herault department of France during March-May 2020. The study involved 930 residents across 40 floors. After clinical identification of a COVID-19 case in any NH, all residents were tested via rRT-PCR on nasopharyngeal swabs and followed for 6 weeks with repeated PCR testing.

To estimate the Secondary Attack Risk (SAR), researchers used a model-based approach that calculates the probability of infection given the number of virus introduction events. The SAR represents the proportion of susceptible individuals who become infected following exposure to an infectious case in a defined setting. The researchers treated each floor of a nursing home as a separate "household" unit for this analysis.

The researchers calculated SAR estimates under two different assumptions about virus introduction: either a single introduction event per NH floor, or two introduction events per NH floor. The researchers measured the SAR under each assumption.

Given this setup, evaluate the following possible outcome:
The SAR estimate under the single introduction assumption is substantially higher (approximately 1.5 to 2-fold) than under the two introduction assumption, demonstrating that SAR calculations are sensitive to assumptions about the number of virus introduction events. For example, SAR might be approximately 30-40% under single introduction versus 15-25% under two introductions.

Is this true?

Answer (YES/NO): NO